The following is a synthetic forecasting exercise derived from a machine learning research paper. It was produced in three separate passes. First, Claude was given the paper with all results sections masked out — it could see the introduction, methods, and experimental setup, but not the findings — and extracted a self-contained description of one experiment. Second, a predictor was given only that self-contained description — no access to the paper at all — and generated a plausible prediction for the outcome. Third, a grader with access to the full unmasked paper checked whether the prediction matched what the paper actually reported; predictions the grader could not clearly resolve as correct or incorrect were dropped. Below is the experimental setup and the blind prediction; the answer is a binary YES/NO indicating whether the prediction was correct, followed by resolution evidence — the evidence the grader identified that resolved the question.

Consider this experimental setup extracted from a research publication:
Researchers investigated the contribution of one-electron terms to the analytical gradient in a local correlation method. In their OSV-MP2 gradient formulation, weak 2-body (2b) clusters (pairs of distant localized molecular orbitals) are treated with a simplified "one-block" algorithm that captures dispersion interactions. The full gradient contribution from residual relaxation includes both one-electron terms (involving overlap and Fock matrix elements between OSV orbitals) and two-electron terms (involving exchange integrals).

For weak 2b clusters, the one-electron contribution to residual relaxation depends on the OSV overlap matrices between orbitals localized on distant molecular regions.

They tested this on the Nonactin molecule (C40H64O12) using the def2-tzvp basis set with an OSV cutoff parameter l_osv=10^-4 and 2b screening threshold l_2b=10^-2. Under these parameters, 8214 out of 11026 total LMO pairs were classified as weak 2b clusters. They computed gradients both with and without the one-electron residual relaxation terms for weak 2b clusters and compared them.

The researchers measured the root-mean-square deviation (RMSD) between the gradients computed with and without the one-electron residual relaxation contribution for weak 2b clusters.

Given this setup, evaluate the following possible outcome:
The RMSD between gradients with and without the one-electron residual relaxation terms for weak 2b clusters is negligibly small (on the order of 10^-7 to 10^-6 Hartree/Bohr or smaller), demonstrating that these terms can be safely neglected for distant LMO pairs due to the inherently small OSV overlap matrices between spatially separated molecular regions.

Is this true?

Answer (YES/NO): NO